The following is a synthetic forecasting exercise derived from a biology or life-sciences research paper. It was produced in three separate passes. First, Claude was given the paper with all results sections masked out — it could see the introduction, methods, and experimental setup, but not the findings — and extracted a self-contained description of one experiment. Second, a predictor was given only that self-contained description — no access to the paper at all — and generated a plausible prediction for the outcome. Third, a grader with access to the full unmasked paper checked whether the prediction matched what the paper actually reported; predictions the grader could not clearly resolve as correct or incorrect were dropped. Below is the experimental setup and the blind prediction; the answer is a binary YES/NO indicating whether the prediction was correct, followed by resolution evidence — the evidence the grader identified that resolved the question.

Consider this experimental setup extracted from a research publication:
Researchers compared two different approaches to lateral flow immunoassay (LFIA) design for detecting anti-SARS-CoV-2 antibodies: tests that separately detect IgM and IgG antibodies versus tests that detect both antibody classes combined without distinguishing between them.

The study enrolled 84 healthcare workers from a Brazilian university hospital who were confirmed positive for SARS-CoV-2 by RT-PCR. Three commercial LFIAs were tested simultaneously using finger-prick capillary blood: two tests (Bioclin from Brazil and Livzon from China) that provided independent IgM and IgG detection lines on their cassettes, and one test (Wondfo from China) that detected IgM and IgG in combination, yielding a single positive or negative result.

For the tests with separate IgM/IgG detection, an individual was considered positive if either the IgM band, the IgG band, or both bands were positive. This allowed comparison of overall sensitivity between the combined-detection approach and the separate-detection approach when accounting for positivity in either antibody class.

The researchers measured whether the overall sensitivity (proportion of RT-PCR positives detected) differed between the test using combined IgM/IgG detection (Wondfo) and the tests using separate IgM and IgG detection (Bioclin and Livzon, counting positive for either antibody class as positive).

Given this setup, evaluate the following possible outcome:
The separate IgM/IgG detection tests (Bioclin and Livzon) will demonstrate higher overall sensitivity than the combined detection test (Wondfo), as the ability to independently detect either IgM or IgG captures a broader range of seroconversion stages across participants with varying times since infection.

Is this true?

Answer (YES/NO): NO